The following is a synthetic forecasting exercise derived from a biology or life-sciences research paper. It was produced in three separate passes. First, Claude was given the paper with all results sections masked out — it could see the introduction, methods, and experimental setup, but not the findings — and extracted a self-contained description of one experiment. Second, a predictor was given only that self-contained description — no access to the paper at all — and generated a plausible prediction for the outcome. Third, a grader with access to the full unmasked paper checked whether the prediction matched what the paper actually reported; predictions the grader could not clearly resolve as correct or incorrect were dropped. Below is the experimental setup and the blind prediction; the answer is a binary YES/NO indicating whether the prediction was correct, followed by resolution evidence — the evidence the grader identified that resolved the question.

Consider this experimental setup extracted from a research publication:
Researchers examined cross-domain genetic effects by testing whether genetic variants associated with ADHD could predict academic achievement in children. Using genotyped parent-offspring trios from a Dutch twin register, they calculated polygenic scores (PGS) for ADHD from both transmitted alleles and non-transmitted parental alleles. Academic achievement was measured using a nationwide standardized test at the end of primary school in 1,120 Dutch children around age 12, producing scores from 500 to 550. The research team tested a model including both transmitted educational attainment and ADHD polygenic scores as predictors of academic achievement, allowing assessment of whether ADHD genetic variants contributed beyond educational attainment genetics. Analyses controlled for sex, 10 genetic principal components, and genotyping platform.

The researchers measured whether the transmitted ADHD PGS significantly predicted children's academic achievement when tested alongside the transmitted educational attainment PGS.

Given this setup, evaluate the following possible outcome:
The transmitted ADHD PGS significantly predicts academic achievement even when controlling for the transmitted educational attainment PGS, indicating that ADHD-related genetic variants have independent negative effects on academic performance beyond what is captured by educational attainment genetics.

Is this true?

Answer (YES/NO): NO